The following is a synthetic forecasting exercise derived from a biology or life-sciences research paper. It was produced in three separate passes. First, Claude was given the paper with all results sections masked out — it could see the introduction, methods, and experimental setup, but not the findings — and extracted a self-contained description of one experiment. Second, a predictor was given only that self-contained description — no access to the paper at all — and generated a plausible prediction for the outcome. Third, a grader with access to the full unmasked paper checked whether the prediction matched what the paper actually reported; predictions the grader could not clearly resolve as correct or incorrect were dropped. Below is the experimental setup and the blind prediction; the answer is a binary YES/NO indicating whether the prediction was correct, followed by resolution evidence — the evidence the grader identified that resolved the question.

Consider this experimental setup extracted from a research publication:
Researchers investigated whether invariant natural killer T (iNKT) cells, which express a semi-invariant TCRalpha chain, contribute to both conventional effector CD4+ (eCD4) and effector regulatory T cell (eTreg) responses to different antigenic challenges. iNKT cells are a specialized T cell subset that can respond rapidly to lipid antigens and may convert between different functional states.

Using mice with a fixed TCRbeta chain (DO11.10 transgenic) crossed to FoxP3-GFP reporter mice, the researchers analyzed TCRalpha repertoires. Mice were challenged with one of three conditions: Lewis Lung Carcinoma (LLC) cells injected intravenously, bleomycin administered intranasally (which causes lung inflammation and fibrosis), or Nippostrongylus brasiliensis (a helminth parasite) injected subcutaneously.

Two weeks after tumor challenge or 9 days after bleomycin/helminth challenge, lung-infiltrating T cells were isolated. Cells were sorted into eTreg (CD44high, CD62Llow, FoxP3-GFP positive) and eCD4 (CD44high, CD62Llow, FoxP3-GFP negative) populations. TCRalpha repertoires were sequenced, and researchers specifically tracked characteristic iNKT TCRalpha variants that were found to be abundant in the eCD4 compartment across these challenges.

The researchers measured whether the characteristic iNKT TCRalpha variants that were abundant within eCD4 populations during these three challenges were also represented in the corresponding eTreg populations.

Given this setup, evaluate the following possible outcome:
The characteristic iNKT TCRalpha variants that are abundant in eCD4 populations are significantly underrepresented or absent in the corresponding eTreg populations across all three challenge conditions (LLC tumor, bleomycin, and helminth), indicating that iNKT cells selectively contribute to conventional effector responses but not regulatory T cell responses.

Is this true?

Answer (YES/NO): NO